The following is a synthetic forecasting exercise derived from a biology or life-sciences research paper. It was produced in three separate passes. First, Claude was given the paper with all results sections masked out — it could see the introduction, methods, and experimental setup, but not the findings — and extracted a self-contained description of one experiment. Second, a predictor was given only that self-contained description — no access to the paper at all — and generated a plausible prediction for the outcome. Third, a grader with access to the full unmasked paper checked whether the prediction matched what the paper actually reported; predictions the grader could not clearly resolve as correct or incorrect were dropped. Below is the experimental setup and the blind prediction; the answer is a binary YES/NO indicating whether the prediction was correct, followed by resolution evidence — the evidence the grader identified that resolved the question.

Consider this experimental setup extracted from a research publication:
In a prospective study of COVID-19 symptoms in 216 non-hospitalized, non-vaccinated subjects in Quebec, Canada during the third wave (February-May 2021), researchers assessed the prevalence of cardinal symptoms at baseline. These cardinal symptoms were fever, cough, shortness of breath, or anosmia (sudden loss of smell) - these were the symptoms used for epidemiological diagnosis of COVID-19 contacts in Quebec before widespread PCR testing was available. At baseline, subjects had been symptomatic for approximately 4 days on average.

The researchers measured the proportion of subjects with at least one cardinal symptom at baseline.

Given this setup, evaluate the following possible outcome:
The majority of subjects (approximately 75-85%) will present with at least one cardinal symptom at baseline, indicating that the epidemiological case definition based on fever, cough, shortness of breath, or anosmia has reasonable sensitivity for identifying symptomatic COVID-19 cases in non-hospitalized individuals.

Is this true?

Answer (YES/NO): NO